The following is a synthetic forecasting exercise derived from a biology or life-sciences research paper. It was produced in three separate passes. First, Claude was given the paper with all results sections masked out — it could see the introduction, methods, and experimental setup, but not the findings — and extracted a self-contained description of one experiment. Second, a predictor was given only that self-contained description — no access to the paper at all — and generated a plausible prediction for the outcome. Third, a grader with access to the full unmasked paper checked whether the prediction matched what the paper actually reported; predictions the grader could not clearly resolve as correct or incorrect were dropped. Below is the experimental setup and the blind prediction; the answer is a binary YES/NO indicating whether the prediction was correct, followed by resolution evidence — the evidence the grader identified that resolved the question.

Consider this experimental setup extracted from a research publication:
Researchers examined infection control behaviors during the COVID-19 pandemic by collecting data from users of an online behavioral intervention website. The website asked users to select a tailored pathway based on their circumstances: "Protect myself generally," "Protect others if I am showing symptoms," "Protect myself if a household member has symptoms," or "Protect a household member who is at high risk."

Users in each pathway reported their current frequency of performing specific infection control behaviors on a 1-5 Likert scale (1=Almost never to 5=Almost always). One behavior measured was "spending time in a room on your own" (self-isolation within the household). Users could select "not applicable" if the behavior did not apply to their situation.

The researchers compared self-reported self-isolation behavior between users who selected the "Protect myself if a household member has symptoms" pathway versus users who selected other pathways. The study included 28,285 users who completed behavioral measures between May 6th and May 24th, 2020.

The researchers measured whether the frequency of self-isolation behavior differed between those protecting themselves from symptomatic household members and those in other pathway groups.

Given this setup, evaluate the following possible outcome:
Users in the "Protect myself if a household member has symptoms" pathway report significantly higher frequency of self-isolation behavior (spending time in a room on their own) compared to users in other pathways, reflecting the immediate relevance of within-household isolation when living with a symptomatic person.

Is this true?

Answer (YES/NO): NO